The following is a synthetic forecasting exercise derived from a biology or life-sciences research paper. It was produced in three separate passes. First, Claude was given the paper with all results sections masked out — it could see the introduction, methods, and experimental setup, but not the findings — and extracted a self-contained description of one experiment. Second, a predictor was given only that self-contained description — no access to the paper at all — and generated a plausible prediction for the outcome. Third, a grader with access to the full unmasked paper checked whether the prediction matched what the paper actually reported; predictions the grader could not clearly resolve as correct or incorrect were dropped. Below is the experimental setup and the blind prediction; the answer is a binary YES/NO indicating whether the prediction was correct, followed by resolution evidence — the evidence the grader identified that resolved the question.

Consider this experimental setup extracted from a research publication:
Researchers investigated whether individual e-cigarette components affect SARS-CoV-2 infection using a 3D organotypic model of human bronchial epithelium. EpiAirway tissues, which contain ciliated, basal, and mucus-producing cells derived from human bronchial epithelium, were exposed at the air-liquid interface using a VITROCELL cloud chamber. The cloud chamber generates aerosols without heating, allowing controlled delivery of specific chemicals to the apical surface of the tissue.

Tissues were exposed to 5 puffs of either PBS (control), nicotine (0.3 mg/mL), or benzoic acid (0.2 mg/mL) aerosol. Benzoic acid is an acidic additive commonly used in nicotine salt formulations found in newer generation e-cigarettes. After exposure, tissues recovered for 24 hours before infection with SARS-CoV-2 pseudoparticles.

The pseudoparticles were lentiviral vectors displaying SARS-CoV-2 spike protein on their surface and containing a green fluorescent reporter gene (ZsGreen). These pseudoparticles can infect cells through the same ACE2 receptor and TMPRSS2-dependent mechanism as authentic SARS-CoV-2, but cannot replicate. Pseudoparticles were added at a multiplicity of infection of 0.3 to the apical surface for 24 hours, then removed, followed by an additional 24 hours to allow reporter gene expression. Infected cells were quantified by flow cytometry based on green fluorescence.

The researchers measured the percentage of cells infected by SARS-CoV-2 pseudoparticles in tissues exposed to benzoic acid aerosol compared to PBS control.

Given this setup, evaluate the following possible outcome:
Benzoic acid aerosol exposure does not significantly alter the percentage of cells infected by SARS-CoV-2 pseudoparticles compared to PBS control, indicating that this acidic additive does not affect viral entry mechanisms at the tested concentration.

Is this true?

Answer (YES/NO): YES